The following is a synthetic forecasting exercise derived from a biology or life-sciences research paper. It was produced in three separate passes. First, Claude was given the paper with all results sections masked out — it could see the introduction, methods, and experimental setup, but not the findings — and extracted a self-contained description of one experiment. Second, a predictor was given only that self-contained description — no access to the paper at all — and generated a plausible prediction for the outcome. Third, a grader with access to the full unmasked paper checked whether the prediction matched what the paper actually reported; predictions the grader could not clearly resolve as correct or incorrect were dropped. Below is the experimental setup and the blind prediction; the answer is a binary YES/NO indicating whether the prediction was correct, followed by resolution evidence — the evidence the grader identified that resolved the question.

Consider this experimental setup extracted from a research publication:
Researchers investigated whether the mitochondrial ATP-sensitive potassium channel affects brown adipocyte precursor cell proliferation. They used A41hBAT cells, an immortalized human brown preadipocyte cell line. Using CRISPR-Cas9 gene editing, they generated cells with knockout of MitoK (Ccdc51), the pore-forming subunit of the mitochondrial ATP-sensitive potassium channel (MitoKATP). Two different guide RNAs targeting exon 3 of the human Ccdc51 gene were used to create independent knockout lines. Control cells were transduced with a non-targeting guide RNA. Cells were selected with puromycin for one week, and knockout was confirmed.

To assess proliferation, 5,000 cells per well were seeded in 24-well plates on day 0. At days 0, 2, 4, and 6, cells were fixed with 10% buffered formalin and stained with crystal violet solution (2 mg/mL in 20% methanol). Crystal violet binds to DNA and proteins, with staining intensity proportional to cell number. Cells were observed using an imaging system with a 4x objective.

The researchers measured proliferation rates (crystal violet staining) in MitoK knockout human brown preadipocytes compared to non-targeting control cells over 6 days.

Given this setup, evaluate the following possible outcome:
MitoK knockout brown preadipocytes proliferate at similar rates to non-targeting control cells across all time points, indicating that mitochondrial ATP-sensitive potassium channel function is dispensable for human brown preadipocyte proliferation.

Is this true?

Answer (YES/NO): NO